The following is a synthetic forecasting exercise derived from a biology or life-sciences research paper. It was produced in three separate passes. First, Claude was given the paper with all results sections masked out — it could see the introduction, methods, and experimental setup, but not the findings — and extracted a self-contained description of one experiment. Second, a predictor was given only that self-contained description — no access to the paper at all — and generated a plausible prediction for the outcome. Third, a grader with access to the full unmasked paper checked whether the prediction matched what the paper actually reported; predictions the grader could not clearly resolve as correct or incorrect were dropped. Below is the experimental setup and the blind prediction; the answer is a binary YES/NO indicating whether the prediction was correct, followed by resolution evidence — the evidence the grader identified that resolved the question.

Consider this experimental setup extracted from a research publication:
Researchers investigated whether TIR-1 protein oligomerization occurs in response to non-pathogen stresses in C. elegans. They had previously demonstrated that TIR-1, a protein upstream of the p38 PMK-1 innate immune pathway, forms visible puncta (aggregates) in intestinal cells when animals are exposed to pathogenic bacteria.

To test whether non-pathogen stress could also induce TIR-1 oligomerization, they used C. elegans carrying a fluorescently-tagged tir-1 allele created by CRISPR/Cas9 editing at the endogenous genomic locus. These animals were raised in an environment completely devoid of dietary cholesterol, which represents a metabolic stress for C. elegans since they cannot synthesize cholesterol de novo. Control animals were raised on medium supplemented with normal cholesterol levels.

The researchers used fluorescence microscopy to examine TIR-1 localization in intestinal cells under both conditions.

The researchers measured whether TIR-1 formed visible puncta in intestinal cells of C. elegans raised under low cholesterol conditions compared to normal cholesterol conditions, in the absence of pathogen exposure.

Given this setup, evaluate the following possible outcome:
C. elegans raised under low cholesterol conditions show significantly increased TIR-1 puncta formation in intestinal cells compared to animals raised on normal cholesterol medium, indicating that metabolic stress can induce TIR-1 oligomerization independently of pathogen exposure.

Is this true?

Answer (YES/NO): YES